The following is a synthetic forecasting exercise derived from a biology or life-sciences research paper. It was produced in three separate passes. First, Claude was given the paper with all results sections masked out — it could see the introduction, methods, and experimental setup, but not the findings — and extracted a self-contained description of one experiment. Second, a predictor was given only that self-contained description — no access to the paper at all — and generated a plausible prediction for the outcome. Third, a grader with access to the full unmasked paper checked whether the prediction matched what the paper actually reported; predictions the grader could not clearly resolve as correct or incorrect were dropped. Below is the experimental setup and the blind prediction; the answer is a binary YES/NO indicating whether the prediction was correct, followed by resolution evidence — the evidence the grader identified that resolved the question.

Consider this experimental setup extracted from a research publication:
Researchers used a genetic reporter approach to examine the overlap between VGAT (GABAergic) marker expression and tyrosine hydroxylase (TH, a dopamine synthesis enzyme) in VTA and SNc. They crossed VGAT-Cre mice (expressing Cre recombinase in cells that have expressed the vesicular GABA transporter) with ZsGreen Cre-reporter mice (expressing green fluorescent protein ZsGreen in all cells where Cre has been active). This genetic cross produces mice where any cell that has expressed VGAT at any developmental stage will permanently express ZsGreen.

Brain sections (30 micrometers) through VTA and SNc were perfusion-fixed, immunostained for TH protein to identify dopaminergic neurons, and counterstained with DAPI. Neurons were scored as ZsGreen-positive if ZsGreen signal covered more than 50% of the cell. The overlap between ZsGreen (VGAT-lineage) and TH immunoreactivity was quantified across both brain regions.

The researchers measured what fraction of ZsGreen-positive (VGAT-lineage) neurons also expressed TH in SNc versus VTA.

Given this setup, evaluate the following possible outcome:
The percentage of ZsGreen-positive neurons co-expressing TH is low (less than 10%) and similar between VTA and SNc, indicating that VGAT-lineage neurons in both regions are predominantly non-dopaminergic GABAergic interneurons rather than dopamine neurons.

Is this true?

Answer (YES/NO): NO